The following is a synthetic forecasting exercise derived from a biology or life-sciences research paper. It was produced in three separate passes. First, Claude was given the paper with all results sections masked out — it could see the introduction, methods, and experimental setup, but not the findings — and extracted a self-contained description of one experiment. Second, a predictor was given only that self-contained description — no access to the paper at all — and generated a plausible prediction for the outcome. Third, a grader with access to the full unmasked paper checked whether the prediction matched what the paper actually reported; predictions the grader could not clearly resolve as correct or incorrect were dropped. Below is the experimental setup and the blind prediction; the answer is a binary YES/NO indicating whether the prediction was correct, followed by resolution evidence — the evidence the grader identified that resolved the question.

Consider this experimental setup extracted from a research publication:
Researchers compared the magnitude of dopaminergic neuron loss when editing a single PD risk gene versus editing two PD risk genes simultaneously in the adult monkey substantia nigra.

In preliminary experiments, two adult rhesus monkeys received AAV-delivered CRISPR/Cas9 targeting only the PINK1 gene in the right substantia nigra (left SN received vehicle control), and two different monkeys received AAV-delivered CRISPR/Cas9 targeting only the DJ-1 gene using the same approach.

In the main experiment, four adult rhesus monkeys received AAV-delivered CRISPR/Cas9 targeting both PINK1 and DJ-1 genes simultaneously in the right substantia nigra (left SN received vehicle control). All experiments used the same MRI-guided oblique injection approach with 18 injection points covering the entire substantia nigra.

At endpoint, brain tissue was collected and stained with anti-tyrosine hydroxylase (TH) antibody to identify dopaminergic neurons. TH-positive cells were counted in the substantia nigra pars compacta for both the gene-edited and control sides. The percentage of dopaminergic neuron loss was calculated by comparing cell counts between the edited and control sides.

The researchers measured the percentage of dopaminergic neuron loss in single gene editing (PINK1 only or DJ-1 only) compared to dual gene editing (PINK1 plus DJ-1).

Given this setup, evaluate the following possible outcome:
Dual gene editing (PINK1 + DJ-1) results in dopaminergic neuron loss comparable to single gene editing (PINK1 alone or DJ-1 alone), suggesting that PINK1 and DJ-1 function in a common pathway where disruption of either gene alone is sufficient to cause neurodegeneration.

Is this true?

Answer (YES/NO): NO